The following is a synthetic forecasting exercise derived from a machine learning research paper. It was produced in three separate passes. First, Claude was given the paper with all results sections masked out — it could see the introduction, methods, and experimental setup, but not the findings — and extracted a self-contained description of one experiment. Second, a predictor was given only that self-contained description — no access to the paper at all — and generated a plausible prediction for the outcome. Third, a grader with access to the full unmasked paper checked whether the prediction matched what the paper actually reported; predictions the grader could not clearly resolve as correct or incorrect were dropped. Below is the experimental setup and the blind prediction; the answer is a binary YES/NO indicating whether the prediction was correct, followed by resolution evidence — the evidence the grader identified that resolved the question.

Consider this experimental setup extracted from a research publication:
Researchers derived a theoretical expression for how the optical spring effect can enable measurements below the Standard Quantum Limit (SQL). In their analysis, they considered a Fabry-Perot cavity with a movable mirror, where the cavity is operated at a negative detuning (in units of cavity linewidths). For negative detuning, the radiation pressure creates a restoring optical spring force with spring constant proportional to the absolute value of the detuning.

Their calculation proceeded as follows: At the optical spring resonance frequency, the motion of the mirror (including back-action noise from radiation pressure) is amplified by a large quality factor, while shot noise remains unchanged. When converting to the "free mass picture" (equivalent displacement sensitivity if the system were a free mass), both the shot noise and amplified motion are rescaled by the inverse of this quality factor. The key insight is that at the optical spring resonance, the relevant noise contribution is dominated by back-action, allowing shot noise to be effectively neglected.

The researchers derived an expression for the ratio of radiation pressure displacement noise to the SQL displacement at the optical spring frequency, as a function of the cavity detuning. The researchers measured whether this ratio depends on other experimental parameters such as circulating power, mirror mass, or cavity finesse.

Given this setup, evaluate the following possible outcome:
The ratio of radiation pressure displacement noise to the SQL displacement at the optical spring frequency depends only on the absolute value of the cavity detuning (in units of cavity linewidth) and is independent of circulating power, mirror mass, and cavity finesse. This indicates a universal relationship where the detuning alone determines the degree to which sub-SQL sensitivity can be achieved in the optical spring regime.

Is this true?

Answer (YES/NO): YES